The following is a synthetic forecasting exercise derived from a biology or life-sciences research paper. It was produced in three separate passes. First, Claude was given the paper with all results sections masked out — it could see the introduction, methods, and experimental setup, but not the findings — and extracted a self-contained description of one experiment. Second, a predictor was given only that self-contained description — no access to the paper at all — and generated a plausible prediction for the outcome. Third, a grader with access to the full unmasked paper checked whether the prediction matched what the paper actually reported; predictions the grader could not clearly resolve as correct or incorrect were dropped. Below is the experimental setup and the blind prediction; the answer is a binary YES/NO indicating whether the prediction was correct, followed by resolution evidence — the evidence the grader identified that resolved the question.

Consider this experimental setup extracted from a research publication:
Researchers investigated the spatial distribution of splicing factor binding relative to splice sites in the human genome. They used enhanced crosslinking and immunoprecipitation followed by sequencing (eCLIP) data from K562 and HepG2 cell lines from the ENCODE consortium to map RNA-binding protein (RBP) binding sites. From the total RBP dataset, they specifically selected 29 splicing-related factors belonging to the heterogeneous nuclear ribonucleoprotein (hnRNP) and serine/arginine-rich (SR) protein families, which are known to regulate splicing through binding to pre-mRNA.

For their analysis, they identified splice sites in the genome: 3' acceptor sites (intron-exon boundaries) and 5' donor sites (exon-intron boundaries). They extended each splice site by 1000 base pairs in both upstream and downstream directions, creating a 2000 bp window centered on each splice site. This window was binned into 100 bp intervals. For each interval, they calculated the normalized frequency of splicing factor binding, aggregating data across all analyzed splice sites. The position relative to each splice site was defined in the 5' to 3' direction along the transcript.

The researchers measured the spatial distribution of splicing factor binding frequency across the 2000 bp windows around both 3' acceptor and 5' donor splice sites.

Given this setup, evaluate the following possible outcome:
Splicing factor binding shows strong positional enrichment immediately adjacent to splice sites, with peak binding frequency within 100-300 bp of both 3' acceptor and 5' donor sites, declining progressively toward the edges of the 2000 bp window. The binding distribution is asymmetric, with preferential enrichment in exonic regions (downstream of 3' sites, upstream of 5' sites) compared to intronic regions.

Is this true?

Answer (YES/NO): NO